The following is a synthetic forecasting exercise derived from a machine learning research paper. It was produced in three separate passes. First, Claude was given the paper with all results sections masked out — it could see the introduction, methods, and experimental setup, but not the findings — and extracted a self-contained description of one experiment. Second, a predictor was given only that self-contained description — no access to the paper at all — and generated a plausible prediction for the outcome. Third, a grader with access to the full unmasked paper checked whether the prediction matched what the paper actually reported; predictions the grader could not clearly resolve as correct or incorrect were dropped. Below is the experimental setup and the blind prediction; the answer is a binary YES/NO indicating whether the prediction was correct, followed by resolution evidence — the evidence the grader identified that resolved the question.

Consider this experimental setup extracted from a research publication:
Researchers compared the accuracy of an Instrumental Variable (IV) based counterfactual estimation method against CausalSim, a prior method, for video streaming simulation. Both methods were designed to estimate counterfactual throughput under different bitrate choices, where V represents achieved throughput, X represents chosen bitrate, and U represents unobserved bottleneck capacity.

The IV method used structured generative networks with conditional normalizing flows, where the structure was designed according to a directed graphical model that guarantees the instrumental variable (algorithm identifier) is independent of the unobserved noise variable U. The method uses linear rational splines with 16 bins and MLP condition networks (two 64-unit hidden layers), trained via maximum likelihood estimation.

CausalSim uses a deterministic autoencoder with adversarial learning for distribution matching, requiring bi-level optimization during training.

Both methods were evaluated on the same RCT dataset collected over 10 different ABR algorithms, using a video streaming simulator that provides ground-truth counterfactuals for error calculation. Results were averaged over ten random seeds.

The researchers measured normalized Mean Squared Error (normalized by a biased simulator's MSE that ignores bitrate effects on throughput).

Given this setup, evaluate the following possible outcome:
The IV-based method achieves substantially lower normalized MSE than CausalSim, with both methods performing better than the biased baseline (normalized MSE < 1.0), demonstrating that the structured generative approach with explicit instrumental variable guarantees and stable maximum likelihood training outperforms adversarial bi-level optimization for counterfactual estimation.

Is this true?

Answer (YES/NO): NO